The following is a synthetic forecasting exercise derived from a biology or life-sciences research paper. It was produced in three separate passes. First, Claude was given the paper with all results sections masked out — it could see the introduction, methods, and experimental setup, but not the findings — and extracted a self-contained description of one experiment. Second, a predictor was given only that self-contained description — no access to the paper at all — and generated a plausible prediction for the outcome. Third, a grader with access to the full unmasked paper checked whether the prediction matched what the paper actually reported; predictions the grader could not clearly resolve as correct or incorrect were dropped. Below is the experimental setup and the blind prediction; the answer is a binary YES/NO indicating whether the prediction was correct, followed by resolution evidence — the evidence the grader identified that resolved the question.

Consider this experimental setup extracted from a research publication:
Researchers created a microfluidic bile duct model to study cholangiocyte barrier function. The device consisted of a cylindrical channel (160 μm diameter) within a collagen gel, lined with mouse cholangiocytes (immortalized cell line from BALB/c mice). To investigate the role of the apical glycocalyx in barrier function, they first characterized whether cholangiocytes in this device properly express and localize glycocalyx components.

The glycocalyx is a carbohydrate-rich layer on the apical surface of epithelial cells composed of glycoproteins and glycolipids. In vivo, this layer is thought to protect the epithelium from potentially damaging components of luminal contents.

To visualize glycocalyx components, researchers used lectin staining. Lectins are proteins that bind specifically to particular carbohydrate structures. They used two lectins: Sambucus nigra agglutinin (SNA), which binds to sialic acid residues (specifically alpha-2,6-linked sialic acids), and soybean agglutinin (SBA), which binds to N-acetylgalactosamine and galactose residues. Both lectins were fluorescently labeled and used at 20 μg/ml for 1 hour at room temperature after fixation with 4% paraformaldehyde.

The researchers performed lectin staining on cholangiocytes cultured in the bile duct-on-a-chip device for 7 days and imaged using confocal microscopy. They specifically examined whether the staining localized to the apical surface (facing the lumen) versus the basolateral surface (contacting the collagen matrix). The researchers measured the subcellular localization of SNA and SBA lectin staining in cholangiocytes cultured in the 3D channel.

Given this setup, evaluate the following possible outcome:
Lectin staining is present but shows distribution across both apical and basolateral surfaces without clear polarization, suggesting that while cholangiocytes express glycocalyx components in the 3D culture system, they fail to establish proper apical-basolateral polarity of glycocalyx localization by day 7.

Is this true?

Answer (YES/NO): NO